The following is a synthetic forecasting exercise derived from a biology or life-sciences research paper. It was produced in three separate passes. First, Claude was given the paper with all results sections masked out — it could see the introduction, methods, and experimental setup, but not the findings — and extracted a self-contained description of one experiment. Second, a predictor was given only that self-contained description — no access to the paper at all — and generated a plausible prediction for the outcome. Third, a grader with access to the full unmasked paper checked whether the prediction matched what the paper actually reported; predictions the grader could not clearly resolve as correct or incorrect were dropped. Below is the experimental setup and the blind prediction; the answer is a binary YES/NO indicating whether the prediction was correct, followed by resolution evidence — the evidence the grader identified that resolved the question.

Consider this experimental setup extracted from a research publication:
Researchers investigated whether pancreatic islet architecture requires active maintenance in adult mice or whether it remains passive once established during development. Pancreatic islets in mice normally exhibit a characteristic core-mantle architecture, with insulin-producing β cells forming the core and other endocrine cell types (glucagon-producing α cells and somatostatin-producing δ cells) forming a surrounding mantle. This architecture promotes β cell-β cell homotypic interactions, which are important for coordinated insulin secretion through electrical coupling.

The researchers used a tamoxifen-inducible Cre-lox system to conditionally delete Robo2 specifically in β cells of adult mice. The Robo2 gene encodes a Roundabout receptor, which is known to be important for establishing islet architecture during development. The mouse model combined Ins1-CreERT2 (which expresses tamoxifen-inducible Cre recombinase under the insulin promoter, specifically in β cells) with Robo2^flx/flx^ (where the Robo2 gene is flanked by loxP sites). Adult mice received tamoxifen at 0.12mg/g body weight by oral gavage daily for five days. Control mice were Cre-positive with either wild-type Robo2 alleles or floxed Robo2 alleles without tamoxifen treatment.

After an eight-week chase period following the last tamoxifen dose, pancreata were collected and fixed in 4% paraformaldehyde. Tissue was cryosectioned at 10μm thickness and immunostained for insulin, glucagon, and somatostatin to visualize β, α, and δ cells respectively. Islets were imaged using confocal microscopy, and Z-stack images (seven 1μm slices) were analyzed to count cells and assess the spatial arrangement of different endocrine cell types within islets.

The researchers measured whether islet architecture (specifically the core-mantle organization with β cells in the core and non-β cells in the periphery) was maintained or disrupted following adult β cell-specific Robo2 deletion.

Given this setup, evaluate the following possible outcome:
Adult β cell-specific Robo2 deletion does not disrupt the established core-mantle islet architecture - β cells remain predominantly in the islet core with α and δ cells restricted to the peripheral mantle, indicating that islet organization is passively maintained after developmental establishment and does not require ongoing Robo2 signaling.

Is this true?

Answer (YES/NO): NO